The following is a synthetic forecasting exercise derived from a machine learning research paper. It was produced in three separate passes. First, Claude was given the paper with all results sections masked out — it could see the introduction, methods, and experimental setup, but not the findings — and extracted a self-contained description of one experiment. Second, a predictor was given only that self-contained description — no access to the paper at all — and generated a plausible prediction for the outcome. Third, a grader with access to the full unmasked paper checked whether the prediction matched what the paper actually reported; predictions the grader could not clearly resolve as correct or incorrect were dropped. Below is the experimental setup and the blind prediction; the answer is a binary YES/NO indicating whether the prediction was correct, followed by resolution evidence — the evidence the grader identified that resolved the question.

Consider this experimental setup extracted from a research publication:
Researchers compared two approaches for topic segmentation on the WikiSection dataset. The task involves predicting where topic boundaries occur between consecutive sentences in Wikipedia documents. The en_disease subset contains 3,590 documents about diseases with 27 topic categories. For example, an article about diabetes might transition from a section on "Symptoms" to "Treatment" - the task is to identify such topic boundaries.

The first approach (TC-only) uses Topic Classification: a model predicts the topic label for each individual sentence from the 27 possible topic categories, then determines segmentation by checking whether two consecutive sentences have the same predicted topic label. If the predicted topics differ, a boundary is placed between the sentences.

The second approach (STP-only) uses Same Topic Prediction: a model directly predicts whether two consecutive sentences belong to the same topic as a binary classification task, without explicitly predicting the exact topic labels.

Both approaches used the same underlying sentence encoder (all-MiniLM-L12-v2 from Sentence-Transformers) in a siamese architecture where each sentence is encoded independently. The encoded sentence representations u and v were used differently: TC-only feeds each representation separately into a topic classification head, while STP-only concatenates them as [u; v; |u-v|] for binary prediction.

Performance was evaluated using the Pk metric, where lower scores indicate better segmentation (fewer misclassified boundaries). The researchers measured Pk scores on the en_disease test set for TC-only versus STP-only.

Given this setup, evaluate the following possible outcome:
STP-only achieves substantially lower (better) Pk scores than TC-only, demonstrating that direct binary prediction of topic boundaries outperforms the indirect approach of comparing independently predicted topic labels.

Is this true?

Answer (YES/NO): YES